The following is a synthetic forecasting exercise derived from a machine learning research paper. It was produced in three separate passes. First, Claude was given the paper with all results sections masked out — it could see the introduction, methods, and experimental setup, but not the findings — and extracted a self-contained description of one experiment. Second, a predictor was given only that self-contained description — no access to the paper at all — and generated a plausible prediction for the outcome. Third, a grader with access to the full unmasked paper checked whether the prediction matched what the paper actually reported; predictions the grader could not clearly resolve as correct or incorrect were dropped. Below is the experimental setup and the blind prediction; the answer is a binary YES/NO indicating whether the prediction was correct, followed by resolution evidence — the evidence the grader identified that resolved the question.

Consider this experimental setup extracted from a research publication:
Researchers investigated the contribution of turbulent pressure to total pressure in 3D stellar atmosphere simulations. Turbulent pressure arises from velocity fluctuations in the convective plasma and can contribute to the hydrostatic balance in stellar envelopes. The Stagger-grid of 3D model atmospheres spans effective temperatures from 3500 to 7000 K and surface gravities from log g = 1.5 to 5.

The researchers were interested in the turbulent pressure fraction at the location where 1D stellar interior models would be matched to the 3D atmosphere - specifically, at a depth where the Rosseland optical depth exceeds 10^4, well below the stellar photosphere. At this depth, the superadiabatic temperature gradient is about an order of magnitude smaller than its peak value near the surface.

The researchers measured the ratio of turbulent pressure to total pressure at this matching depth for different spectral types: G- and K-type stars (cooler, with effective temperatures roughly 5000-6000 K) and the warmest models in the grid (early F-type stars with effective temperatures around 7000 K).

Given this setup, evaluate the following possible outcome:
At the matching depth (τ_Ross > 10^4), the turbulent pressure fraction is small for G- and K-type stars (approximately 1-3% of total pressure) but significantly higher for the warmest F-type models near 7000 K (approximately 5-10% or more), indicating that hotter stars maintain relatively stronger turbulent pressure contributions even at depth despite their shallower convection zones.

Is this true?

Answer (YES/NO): NO